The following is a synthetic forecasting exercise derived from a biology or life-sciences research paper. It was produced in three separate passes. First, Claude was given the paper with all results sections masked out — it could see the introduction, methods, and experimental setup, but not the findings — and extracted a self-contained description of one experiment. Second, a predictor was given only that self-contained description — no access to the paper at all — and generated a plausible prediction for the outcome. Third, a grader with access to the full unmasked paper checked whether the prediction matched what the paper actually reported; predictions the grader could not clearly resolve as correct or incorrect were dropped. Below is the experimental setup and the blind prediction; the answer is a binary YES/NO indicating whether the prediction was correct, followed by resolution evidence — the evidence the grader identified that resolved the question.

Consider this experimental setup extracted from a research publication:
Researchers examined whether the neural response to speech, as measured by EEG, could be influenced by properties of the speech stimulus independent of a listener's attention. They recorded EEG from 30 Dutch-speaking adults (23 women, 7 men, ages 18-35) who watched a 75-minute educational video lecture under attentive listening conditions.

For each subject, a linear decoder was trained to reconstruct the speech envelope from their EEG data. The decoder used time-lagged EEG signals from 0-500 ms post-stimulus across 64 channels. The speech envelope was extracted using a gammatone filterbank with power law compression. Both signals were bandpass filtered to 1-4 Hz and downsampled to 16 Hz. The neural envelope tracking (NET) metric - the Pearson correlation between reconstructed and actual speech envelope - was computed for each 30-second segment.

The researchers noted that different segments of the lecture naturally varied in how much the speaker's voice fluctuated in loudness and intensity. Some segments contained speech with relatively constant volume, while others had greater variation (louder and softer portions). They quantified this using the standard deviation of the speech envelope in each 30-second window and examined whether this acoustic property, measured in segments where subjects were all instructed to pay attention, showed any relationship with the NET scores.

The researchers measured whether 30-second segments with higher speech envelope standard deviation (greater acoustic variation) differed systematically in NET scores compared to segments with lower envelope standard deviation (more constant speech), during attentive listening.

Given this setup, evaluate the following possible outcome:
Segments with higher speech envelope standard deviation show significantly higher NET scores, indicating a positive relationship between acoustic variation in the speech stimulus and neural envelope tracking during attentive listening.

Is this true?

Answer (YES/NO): YES